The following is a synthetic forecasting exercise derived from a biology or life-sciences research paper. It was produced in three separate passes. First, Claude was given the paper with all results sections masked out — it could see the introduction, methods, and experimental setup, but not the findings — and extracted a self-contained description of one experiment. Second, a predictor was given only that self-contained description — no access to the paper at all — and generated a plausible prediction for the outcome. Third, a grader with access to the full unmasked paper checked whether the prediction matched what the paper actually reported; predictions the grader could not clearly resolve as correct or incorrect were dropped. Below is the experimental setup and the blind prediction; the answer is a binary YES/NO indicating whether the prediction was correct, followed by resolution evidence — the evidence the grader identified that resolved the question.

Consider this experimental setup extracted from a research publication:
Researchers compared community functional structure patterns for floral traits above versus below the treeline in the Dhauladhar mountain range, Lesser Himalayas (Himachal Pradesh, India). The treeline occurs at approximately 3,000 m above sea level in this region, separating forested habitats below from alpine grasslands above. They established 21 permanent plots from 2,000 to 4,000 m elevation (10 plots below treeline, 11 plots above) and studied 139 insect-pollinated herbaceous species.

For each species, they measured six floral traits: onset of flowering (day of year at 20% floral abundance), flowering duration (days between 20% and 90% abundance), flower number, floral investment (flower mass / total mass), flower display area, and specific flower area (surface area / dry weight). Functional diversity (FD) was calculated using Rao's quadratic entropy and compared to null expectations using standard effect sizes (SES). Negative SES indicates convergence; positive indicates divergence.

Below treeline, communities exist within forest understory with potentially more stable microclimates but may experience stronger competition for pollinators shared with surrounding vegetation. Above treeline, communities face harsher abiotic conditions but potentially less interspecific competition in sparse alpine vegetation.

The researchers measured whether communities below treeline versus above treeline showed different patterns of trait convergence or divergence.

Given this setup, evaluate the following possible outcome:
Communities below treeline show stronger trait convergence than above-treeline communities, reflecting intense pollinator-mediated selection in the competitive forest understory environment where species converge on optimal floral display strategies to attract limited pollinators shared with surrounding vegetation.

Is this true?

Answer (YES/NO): NO